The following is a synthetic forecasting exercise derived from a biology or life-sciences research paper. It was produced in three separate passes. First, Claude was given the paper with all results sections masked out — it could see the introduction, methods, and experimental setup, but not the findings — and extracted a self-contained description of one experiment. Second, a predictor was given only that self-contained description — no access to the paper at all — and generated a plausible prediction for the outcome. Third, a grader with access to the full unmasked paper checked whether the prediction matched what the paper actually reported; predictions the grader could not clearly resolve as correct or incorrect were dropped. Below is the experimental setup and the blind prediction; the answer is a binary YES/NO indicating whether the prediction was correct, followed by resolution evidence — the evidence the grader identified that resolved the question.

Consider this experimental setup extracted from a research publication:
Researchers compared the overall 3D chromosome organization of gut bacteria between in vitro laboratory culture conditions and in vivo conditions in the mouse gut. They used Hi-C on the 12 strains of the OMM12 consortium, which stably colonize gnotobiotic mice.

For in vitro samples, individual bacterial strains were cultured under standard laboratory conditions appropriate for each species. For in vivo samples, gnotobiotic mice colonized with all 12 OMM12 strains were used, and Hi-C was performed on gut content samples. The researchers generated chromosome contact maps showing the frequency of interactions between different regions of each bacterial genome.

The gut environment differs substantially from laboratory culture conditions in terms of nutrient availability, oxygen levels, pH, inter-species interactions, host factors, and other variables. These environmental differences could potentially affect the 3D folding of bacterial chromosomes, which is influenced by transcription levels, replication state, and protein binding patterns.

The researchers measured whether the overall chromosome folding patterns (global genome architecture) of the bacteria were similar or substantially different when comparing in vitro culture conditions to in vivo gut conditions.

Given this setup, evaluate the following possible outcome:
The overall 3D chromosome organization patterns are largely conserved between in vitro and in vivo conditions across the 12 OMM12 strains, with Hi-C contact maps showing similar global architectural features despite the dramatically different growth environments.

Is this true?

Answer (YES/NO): YES